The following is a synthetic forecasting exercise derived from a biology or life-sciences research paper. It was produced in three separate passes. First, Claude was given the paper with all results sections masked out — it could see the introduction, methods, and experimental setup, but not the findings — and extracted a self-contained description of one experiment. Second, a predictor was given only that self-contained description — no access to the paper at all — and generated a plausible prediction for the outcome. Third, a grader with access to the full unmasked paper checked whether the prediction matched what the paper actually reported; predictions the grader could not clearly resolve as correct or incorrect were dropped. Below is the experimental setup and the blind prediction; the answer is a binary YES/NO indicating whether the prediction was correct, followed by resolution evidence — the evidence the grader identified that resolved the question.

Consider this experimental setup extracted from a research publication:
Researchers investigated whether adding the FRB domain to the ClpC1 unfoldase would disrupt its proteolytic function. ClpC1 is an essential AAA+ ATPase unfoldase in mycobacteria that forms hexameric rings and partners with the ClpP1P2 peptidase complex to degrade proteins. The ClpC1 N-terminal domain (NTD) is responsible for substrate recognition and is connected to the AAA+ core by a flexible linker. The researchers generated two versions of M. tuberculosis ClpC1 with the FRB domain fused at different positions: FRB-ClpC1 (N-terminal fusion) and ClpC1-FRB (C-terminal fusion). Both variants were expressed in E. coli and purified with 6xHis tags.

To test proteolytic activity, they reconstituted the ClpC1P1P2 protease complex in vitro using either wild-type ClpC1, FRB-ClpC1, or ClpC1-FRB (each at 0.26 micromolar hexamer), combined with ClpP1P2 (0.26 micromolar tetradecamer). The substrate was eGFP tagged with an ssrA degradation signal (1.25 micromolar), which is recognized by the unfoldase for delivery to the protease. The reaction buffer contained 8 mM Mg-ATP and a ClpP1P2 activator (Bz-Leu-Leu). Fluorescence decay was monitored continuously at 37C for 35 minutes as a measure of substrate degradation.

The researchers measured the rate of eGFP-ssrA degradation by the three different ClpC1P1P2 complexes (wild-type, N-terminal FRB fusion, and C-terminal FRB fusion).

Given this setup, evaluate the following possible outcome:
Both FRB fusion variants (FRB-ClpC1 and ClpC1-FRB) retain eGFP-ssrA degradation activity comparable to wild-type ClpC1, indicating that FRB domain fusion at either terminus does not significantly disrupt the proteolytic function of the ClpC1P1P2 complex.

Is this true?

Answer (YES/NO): NO